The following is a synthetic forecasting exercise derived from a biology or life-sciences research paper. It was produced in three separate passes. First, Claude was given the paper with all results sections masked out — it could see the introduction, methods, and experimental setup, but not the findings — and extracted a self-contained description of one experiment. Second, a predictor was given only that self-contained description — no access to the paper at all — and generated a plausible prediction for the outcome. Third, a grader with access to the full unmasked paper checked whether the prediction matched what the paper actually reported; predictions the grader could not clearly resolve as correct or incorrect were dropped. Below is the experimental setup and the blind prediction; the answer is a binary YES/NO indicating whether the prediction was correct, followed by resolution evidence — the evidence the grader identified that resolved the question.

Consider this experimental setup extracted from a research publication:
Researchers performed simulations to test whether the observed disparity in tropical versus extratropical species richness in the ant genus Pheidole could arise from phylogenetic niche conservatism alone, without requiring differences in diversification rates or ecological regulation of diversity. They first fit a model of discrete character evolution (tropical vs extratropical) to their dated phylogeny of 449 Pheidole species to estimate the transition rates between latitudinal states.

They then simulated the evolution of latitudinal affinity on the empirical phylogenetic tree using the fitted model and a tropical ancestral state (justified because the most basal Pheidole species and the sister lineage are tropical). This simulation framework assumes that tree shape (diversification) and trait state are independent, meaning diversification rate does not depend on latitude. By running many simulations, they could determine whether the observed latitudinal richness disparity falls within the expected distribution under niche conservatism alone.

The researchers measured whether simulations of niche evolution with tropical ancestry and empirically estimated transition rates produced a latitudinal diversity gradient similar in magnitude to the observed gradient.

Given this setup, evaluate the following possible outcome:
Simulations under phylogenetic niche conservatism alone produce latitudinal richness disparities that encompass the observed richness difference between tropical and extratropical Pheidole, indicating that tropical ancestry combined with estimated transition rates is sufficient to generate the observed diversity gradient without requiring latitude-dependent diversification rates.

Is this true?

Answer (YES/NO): YES